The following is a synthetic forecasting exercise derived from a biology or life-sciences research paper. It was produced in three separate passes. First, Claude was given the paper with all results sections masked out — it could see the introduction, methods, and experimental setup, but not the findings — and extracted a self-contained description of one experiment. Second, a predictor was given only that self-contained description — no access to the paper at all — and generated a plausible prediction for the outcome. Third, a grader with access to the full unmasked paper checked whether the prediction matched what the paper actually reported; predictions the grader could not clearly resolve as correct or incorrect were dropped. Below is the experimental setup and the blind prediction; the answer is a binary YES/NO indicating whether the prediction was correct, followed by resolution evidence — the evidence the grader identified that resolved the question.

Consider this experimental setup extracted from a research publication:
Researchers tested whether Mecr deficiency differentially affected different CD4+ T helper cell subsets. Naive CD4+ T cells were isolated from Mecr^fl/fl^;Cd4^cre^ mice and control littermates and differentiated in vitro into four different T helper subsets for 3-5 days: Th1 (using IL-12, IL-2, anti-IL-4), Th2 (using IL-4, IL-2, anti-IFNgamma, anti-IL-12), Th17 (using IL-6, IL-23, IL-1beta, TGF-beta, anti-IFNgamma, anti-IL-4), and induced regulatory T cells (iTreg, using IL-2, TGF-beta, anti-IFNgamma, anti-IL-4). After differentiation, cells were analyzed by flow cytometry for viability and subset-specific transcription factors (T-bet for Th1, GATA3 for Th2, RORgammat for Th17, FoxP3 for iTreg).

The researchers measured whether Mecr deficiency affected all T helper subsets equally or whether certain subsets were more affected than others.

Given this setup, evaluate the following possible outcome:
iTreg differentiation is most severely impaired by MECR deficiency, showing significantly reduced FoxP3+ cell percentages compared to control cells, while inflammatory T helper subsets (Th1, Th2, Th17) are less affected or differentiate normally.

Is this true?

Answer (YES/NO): NO